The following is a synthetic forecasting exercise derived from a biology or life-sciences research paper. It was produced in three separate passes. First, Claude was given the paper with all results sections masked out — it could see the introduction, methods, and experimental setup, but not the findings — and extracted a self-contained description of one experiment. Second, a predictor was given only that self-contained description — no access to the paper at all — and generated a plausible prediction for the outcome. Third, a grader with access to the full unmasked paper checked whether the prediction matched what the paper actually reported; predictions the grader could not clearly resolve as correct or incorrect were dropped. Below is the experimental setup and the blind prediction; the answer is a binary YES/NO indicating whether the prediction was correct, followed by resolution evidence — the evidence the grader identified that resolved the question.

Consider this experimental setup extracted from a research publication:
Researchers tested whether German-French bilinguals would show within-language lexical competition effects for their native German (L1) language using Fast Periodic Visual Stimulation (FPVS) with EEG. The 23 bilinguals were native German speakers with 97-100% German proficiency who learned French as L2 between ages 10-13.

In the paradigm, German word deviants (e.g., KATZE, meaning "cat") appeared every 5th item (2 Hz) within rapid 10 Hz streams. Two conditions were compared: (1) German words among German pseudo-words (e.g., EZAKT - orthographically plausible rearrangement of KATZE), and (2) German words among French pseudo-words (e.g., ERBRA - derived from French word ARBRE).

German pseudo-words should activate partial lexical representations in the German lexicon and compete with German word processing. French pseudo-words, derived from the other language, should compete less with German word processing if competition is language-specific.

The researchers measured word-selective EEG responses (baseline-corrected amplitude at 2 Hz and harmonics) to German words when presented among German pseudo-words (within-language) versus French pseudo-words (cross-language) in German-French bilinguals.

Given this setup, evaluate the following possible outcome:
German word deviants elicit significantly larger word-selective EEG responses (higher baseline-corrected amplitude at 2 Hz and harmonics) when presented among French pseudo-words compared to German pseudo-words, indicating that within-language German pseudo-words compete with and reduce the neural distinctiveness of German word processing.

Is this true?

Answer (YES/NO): YES